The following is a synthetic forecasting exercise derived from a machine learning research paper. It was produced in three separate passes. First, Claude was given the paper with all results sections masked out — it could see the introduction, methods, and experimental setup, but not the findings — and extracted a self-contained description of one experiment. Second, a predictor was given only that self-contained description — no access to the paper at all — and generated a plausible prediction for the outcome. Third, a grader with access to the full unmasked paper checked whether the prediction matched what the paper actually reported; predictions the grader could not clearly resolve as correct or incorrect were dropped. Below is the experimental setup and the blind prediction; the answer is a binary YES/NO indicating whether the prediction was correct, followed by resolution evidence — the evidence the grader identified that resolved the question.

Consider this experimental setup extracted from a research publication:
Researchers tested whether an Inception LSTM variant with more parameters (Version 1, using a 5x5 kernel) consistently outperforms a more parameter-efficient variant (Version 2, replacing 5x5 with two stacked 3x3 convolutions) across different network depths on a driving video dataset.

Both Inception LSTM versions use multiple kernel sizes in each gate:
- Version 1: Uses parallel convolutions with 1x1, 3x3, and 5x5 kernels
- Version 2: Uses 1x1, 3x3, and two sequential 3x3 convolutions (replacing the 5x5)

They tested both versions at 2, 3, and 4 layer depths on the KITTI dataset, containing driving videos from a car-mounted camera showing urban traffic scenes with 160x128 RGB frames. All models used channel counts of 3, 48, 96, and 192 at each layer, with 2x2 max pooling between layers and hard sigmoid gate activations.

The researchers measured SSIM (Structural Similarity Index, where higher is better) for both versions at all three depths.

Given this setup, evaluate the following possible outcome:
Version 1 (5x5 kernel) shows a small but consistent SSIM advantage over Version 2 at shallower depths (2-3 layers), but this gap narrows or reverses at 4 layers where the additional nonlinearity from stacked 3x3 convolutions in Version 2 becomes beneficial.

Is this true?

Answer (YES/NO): NO